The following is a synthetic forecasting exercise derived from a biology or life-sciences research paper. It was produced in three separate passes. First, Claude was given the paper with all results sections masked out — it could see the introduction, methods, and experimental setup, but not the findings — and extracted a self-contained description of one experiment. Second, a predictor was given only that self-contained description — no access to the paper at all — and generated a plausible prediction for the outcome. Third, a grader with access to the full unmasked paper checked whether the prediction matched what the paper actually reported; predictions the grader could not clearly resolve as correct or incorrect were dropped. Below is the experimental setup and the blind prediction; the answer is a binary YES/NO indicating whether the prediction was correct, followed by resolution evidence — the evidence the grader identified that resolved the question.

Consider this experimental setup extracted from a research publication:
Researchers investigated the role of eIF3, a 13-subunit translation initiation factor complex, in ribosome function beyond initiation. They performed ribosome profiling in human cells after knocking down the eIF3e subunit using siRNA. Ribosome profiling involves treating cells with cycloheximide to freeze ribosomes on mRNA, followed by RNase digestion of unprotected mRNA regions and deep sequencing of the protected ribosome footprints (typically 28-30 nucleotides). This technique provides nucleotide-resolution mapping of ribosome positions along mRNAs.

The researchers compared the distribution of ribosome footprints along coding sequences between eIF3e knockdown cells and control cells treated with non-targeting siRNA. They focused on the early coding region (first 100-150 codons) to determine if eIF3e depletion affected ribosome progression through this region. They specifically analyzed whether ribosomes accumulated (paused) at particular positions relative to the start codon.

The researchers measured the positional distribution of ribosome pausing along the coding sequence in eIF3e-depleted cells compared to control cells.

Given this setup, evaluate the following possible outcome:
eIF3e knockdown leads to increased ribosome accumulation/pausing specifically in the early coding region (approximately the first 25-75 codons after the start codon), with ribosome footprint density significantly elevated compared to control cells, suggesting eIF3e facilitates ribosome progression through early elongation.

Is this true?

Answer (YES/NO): YES